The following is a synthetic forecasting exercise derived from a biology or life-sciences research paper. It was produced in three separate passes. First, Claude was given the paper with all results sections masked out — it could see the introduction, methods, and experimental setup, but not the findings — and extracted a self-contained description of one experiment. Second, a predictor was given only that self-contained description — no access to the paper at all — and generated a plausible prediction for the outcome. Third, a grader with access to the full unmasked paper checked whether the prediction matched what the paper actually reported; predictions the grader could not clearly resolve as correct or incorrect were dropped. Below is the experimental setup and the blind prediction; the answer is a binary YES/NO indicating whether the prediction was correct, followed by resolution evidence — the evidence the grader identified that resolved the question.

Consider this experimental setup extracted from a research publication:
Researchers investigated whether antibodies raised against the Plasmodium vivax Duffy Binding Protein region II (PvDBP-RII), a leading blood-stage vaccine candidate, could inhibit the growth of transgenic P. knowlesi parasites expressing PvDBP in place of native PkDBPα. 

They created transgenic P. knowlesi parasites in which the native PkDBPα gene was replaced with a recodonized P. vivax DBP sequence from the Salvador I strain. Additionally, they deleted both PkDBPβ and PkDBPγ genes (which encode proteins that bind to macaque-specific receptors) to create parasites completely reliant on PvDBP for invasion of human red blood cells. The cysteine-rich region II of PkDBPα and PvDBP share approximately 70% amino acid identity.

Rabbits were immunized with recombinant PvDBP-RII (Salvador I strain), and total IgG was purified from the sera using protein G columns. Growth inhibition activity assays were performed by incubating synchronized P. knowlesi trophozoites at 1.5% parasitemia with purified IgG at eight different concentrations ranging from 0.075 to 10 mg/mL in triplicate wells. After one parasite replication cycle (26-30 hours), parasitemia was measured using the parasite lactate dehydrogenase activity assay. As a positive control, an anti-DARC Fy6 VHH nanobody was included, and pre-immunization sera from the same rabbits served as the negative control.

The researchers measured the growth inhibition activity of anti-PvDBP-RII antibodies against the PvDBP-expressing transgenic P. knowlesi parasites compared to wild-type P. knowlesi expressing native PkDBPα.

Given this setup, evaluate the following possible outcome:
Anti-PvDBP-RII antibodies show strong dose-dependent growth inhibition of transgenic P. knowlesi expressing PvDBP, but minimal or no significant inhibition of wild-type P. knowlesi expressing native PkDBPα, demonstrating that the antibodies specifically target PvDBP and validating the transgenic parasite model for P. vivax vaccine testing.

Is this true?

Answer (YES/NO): YES